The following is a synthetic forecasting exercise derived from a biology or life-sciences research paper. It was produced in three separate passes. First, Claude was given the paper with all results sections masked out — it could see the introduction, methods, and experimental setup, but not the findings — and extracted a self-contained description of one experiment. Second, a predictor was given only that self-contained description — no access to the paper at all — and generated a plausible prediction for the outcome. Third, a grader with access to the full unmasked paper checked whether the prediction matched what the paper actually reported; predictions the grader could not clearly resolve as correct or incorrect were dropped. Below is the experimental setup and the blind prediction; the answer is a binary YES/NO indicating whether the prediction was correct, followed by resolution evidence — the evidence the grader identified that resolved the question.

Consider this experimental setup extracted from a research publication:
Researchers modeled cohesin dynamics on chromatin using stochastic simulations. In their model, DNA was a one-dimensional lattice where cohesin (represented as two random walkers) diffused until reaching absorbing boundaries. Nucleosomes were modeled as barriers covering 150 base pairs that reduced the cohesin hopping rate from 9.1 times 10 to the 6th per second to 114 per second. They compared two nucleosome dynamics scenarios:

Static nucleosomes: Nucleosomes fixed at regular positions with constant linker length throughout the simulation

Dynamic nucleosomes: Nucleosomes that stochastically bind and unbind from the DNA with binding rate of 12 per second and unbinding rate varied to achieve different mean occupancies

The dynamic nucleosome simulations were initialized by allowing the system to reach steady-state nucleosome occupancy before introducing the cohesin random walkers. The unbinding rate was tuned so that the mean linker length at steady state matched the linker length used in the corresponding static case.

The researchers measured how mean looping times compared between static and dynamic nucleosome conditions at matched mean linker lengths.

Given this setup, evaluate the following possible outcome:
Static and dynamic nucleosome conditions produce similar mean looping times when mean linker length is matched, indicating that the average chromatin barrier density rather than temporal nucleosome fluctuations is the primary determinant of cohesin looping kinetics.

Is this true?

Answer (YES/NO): NO